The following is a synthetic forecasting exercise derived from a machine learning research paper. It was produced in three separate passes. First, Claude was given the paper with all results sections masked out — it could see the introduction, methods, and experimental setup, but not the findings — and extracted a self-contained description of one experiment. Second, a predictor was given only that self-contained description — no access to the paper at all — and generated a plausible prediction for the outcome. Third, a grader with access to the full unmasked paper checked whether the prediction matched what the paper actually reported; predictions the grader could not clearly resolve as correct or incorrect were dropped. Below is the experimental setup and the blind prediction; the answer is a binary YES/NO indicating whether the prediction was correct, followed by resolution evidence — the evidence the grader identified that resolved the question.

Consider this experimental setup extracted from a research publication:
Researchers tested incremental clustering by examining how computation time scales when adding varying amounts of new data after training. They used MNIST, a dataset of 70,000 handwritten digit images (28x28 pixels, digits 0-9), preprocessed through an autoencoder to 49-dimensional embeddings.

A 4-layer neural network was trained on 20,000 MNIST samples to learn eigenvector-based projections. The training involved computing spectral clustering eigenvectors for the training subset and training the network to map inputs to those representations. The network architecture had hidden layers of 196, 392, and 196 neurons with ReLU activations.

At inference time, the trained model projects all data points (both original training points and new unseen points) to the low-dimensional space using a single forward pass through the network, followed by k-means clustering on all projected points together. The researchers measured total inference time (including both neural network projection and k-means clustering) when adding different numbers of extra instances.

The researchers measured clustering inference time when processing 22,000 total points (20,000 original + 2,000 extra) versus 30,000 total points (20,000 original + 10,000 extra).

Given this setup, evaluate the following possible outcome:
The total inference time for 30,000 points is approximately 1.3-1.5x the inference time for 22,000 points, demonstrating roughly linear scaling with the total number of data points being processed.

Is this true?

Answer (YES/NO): NO